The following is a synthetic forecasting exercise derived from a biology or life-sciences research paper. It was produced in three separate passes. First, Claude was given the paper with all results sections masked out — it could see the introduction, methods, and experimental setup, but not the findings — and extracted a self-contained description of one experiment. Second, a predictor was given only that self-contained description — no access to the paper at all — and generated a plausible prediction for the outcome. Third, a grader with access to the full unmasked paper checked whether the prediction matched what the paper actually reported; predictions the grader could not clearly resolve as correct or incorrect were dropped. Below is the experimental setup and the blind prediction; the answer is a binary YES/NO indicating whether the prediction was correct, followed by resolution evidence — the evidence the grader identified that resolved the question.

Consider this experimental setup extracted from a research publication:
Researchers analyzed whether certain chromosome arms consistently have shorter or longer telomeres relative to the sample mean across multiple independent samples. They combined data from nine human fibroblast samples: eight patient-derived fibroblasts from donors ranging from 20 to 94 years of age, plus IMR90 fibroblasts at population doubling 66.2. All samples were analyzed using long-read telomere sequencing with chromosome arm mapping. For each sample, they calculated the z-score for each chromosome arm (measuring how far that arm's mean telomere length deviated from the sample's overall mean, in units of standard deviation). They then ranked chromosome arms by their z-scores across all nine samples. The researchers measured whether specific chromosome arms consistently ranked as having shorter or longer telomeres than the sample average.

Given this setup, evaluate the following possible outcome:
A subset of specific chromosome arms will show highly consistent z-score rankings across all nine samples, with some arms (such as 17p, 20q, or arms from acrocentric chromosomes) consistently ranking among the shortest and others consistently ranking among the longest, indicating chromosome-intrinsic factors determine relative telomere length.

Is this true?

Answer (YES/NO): YES